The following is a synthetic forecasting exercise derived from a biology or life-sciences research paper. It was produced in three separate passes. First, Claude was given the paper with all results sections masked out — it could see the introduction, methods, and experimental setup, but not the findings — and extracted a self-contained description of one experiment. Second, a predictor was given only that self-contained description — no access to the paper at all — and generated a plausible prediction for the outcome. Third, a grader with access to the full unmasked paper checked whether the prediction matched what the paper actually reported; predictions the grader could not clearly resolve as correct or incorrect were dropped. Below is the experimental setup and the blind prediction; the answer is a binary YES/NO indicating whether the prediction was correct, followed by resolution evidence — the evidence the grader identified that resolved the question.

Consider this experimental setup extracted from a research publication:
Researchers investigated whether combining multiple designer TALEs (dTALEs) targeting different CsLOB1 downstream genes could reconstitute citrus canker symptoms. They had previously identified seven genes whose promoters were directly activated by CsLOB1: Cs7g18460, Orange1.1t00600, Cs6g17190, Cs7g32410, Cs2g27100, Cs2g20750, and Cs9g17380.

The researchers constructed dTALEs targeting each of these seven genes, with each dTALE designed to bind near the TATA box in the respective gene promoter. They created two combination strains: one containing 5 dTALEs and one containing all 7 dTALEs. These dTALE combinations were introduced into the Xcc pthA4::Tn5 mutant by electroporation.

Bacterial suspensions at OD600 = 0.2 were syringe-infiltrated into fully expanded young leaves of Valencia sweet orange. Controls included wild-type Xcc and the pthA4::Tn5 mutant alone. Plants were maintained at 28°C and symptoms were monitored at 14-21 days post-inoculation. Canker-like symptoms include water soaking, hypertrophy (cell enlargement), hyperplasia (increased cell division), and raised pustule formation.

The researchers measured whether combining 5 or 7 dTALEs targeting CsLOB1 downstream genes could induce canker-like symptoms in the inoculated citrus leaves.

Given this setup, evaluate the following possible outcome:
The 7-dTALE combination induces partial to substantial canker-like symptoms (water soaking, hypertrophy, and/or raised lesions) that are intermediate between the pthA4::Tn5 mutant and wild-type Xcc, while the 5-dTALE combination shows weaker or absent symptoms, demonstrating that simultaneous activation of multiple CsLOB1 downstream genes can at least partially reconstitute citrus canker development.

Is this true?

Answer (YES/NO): NO